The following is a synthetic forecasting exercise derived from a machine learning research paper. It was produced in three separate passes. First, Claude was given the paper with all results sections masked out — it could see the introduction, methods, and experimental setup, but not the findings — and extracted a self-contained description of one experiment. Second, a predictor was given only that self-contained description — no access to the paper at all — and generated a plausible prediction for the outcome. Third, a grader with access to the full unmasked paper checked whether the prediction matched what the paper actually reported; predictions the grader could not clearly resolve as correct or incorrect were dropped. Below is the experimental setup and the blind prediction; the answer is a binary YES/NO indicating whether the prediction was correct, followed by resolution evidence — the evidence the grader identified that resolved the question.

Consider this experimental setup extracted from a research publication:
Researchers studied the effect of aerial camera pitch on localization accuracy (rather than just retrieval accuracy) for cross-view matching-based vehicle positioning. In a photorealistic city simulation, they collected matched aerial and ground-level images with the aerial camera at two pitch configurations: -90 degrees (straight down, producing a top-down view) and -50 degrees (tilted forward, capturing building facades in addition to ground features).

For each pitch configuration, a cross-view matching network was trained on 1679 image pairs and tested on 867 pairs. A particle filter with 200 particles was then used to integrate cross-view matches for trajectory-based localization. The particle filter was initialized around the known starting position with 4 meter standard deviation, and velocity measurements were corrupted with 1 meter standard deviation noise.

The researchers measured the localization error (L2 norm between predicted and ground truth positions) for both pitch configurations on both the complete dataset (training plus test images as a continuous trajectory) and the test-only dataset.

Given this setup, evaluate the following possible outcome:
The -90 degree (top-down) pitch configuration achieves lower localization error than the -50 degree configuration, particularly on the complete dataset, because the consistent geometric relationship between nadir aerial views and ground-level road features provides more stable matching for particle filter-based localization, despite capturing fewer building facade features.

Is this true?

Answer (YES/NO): NO